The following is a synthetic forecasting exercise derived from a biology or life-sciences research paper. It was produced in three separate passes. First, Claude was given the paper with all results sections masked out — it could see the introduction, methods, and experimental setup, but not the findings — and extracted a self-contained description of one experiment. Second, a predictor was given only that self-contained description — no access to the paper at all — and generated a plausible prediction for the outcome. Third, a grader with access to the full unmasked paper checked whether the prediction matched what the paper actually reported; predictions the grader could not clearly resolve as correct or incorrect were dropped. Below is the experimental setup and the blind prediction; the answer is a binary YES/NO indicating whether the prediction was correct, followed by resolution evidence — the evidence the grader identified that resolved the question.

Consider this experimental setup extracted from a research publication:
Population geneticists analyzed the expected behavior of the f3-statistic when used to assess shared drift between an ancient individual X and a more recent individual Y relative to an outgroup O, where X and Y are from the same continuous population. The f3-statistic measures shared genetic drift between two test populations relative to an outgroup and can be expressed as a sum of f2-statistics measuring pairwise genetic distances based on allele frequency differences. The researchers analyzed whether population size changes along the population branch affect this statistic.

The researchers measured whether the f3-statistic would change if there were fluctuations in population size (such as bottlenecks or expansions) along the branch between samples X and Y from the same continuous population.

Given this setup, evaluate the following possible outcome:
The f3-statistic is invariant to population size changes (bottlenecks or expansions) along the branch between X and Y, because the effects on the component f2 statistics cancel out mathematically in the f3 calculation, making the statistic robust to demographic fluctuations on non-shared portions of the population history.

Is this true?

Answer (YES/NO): YES